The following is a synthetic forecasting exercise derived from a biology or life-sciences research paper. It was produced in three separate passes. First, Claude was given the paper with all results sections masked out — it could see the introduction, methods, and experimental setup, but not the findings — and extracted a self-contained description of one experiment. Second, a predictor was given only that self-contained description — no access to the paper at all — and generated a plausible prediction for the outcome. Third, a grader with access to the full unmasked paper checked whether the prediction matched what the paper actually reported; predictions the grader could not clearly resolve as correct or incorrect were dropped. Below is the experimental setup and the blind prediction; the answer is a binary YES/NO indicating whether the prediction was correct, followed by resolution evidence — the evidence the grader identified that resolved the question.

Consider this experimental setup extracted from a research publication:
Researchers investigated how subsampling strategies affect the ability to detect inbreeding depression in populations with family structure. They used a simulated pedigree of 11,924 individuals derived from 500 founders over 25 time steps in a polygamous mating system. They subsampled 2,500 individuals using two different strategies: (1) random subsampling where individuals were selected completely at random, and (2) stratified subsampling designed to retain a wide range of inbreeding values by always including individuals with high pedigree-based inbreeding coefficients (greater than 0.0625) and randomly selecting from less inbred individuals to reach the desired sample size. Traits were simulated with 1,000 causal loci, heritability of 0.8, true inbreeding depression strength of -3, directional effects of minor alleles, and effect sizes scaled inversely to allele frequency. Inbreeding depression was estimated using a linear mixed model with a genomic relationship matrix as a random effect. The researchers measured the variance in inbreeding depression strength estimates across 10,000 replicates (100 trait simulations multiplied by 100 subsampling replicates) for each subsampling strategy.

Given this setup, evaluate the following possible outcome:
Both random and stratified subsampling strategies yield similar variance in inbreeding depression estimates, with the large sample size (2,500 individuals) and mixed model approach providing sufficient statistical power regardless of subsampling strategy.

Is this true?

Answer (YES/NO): NO